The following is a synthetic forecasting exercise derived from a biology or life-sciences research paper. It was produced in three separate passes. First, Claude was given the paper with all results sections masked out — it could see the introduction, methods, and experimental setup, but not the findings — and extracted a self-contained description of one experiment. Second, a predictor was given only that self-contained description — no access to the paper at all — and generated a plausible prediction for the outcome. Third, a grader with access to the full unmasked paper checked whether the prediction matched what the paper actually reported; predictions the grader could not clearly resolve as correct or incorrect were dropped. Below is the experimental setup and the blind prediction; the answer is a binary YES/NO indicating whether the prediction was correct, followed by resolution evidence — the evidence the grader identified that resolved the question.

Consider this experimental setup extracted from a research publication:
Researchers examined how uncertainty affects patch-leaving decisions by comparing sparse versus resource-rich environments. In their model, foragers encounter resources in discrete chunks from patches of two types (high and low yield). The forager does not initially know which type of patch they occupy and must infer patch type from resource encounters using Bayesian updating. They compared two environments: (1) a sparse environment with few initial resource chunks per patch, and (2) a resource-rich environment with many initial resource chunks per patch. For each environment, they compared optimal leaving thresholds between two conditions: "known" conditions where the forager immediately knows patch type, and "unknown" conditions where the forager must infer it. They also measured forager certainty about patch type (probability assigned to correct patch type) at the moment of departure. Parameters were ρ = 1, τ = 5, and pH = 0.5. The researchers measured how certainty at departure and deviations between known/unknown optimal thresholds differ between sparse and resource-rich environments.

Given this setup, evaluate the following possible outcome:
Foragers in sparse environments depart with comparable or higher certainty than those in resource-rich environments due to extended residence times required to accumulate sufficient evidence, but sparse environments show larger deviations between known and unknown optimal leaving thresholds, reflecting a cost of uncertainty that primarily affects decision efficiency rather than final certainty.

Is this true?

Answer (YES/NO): NO